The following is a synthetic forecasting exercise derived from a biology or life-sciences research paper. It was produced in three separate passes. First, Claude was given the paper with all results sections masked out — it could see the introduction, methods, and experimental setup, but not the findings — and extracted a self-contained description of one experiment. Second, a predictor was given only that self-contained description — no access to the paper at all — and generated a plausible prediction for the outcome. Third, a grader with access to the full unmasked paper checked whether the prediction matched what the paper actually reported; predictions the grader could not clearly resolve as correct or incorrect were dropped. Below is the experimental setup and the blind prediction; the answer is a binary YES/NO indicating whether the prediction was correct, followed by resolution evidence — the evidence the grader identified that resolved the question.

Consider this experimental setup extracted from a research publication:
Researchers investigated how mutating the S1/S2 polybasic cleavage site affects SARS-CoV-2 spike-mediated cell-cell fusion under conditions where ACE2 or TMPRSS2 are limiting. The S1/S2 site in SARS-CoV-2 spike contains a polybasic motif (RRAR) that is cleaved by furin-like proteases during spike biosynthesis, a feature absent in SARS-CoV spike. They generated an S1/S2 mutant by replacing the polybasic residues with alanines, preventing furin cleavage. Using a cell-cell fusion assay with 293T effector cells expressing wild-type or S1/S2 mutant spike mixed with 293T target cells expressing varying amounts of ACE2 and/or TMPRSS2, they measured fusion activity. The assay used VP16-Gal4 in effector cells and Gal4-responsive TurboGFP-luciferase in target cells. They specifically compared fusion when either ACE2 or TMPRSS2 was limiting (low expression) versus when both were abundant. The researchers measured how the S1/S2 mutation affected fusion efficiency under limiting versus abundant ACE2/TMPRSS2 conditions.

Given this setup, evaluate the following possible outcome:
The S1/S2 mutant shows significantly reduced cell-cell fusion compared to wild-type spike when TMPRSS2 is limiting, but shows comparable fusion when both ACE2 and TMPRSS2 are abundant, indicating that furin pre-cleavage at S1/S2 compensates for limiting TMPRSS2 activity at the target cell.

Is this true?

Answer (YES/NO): YES